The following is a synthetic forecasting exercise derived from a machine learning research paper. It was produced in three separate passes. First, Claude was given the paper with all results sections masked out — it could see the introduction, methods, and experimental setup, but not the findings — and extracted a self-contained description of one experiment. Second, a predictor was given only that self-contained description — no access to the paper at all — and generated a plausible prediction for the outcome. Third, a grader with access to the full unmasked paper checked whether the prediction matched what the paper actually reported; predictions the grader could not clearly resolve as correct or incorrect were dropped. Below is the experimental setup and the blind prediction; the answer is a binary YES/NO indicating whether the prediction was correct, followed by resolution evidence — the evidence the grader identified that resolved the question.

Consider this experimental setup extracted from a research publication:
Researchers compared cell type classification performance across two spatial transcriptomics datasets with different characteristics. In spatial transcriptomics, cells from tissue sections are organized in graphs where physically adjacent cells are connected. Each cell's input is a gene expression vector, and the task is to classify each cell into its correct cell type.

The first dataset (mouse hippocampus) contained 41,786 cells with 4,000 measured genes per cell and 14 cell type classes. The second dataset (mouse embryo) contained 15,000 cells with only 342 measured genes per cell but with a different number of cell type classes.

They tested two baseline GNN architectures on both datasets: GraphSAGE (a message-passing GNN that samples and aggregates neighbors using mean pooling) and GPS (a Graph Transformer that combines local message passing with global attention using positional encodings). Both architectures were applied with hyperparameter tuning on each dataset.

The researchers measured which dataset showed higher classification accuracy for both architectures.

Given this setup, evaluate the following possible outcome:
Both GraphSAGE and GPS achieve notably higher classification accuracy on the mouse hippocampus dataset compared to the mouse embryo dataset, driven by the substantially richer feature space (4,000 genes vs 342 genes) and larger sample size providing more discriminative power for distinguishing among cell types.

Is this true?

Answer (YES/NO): NO